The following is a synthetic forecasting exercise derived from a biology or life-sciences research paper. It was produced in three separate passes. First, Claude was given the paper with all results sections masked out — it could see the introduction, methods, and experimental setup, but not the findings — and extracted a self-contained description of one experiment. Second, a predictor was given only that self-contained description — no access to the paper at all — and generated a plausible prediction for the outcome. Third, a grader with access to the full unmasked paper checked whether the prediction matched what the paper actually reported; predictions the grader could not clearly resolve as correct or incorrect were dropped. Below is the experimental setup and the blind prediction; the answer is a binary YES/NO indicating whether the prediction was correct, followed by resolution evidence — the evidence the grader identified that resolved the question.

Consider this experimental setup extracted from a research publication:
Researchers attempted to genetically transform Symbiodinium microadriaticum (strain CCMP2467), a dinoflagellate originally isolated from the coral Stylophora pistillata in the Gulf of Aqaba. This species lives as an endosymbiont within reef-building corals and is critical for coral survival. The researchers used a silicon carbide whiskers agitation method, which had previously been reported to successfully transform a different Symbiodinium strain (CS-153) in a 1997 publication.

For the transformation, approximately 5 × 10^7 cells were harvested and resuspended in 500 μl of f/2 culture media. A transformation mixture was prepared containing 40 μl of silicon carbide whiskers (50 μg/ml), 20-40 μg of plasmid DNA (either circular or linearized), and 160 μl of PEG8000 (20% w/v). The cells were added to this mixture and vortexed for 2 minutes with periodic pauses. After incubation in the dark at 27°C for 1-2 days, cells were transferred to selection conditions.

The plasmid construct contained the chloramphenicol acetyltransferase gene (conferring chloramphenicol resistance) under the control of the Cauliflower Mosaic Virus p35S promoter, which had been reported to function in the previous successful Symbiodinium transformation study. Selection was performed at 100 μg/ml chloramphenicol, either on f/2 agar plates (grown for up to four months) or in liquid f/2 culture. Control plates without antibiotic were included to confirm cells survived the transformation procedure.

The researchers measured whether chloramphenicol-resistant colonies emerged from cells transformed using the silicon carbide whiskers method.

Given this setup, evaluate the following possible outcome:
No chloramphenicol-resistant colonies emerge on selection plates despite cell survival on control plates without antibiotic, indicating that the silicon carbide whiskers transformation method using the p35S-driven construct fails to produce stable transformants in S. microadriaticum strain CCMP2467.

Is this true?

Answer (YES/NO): YES